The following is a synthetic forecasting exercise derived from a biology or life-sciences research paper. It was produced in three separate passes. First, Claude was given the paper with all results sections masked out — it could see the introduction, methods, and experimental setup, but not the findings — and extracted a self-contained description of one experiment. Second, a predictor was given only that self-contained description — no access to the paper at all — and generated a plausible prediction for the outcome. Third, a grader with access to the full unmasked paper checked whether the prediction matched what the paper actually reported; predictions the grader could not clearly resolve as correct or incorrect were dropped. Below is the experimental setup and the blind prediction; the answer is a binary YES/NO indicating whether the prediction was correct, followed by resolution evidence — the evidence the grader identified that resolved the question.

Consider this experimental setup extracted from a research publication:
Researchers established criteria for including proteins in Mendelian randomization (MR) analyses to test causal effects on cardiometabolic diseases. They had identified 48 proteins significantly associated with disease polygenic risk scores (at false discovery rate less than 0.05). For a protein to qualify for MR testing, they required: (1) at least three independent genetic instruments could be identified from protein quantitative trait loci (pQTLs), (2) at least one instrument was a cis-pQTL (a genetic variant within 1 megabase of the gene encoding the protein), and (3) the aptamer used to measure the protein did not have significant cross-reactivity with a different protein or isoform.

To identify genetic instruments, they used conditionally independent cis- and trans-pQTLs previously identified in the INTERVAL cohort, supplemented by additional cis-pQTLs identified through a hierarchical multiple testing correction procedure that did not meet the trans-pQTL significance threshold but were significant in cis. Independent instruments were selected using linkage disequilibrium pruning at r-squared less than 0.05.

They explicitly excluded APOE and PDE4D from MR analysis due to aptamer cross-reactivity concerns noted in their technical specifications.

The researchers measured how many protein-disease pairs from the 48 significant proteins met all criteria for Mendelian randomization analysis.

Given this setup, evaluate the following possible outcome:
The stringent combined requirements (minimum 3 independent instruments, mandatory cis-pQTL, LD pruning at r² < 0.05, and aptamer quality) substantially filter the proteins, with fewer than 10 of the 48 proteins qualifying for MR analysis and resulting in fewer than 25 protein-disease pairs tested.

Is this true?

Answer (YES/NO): NO